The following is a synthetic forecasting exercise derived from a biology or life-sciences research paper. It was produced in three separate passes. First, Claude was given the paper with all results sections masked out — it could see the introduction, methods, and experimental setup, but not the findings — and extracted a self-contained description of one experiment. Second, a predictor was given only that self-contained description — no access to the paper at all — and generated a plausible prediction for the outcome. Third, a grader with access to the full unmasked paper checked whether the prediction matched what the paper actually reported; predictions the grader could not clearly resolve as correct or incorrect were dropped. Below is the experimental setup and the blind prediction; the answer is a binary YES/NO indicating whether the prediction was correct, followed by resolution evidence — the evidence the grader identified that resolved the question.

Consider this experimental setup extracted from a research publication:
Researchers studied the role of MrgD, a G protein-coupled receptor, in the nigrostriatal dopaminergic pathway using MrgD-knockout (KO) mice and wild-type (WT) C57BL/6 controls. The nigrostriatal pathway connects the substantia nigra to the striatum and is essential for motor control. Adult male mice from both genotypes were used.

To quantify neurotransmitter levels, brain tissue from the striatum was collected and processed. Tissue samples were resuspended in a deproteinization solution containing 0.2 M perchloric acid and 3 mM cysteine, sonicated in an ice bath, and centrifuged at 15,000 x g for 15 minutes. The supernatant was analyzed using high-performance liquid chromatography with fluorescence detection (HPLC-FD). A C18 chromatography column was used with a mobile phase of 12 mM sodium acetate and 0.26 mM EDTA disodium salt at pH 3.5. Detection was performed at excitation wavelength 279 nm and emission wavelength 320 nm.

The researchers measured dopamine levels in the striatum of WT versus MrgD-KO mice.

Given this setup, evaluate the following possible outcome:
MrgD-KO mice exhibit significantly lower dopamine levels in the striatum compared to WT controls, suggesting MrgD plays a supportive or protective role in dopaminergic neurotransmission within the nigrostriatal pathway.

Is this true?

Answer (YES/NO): YES